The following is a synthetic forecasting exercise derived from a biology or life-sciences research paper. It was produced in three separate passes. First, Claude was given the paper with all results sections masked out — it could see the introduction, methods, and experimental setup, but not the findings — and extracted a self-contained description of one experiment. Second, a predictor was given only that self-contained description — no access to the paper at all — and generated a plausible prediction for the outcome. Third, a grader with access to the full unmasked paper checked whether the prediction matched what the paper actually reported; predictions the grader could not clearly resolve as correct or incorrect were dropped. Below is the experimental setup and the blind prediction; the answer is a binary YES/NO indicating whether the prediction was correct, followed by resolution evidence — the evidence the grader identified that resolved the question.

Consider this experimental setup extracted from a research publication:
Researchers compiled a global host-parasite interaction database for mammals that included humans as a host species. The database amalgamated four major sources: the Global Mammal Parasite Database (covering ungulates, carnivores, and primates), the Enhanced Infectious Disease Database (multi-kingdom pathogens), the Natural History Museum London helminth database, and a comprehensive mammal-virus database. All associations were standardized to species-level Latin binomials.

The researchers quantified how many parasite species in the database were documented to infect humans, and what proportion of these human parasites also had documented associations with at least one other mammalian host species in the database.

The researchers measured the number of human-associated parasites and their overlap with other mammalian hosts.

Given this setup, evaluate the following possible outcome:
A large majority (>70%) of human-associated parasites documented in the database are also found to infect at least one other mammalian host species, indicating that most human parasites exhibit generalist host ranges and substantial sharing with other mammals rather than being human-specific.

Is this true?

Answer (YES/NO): NO